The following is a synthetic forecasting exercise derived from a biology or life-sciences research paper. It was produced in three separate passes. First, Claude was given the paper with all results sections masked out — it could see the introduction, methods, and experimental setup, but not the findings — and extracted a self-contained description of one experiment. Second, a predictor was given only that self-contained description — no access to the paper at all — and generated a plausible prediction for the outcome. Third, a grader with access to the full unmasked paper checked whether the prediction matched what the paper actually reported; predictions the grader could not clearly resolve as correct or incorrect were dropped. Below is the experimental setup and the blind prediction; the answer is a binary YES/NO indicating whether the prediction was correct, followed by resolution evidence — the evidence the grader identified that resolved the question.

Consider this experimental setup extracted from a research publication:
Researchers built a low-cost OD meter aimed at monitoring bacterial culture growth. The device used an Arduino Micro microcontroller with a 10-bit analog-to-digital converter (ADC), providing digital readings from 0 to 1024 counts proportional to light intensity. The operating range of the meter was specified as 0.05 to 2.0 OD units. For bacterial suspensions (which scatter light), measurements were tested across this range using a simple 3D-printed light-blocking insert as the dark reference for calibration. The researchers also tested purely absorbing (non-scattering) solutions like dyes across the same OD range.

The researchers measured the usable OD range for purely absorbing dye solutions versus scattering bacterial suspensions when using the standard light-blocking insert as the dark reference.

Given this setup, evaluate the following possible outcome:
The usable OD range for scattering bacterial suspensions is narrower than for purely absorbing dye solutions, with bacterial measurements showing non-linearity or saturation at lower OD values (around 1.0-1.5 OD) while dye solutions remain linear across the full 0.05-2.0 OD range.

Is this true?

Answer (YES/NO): NO